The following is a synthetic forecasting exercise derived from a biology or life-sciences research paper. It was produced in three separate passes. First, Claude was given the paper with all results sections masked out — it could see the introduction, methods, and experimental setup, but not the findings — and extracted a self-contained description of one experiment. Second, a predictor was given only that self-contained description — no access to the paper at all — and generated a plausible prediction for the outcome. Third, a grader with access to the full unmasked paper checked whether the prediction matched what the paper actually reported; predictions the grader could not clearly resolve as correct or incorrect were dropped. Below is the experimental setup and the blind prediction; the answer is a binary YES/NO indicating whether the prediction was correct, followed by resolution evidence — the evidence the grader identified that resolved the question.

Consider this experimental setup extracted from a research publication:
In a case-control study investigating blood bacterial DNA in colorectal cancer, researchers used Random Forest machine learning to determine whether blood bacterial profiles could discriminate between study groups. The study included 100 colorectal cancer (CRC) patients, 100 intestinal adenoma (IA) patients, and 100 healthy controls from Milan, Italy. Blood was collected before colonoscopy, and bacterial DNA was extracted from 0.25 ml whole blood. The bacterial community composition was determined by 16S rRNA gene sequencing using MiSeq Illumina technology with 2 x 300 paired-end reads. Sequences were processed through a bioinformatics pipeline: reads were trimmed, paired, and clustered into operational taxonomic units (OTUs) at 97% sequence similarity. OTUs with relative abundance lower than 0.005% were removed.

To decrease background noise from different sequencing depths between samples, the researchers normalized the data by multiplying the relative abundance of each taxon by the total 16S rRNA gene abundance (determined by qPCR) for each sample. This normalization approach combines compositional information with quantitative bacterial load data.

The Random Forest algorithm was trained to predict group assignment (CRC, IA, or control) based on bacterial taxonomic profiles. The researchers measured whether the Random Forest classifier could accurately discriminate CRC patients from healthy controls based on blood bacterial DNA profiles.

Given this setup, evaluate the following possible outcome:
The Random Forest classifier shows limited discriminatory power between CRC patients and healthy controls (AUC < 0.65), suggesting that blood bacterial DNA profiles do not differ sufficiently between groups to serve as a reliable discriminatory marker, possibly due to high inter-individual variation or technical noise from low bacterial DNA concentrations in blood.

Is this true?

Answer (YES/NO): NO